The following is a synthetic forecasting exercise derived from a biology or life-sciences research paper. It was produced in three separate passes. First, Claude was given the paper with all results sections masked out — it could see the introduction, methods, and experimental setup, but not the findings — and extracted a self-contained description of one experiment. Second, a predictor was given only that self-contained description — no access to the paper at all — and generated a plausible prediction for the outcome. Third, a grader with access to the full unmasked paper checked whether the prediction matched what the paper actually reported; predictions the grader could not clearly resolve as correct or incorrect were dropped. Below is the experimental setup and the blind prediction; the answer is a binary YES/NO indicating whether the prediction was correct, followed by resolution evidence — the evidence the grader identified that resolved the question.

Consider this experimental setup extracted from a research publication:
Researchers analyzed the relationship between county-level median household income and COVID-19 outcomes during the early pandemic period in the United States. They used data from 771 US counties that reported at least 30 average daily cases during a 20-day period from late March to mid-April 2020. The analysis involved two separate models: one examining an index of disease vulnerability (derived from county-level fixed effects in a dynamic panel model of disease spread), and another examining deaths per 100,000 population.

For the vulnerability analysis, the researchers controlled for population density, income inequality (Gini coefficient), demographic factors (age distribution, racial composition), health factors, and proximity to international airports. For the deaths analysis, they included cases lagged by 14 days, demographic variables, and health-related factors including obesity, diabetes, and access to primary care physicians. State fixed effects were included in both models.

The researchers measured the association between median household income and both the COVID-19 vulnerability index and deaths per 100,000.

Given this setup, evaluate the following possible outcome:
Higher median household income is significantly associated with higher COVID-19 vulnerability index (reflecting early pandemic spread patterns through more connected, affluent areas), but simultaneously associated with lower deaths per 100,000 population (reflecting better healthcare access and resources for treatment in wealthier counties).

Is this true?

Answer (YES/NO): YES